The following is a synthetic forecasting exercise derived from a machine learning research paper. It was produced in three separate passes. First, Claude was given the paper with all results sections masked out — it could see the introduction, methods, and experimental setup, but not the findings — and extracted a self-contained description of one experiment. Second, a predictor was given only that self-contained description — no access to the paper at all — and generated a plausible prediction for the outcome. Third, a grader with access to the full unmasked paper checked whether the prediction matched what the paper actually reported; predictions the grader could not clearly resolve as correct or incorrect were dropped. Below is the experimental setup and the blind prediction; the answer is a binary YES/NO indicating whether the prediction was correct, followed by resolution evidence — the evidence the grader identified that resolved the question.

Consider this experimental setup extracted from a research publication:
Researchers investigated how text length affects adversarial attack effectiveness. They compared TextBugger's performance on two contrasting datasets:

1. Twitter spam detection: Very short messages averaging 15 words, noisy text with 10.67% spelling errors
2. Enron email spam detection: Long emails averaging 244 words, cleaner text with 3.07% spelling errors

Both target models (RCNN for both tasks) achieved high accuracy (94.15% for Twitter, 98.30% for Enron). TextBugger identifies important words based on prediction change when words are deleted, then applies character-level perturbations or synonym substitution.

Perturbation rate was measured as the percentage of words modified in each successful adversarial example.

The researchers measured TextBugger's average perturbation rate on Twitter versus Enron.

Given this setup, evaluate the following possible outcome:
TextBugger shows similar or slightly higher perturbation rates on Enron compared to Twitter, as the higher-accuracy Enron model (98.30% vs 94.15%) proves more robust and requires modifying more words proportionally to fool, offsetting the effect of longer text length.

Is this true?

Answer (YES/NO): NO